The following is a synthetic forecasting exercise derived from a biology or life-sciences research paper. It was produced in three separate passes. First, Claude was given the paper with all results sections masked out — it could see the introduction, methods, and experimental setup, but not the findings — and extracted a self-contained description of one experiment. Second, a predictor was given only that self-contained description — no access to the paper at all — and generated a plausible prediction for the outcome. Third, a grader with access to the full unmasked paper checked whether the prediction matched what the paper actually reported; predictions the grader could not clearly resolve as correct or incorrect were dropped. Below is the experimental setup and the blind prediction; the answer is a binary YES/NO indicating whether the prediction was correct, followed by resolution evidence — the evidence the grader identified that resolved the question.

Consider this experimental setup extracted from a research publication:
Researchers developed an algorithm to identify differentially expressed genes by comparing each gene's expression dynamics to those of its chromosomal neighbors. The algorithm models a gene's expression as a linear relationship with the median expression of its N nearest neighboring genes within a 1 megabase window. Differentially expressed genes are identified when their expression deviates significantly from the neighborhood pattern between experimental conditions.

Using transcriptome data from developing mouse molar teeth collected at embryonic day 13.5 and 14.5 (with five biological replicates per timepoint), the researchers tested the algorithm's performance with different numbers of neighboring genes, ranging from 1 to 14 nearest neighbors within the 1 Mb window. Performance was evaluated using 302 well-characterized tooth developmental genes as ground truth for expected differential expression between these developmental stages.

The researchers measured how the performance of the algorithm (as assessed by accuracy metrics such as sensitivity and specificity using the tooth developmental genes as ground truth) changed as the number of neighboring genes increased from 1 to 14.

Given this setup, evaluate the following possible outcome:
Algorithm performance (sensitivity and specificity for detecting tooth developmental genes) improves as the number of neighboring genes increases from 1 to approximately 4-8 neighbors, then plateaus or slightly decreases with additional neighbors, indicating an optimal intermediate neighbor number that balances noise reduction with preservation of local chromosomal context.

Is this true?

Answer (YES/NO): NO